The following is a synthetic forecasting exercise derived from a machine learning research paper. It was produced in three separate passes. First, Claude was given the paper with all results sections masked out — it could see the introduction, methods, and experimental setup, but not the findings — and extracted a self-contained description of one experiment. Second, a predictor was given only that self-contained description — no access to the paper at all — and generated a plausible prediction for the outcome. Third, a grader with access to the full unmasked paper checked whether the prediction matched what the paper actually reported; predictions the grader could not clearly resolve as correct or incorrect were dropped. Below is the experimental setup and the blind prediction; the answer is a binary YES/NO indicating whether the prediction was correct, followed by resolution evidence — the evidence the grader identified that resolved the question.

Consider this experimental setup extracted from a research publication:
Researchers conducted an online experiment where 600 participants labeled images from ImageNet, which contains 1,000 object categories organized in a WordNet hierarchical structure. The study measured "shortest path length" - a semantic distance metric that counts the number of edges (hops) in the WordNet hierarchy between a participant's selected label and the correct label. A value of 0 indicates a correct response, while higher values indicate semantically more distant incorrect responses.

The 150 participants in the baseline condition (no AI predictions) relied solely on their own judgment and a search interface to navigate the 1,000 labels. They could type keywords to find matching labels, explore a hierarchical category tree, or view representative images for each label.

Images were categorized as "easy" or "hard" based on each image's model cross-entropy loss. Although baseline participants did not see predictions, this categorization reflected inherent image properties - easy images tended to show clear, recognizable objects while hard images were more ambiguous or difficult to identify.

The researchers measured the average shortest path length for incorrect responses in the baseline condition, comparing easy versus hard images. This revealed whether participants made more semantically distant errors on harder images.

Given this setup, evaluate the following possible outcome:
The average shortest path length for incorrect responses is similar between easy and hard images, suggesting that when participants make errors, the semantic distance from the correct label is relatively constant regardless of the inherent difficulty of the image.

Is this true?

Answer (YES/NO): NO